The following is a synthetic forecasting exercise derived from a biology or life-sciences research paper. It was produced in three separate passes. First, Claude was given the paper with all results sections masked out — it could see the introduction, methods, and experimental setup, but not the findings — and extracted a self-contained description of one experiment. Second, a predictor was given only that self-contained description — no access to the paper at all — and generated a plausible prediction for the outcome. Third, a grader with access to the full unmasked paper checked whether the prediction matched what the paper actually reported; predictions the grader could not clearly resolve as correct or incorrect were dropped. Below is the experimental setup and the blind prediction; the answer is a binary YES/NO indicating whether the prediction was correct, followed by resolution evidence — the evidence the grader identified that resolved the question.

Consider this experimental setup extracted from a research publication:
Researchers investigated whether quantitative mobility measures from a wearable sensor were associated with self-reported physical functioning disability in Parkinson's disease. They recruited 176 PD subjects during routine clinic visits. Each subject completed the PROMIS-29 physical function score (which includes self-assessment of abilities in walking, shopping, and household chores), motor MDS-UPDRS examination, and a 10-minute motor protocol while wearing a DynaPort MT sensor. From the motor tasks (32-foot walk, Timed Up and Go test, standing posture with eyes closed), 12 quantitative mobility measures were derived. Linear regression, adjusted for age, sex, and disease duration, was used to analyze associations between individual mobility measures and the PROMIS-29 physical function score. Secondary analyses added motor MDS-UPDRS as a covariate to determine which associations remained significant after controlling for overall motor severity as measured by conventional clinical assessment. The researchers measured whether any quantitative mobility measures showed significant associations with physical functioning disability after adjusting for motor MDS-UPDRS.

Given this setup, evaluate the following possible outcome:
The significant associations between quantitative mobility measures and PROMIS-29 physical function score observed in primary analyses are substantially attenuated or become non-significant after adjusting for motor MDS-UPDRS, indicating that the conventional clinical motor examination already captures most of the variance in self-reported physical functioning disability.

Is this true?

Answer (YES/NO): NO